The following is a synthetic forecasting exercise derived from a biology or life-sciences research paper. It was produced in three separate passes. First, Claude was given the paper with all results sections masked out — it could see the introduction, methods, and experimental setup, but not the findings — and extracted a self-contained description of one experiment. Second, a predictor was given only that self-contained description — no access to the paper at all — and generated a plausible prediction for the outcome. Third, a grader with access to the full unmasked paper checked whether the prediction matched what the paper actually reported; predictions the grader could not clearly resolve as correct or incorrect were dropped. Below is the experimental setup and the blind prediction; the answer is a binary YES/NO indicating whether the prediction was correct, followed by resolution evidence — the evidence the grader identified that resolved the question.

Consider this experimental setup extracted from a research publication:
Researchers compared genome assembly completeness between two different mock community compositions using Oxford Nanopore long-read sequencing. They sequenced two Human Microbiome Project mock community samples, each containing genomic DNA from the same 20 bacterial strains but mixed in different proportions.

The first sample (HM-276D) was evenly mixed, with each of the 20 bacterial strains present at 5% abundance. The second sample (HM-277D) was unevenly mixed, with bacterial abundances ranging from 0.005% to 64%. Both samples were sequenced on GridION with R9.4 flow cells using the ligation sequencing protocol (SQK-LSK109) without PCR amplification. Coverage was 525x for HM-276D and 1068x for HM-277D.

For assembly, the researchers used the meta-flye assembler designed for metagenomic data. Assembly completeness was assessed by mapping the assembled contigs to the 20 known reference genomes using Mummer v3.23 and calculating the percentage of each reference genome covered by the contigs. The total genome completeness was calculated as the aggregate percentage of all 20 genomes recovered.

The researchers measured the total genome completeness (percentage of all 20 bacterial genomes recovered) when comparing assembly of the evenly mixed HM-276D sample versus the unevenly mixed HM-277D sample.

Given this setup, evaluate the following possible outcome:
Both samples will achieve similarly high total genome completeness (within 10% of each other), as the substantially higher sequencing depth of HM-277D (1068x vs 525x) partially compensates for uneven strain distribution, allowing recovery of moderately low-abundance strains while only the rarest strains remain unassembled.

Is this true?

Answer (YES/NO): NO